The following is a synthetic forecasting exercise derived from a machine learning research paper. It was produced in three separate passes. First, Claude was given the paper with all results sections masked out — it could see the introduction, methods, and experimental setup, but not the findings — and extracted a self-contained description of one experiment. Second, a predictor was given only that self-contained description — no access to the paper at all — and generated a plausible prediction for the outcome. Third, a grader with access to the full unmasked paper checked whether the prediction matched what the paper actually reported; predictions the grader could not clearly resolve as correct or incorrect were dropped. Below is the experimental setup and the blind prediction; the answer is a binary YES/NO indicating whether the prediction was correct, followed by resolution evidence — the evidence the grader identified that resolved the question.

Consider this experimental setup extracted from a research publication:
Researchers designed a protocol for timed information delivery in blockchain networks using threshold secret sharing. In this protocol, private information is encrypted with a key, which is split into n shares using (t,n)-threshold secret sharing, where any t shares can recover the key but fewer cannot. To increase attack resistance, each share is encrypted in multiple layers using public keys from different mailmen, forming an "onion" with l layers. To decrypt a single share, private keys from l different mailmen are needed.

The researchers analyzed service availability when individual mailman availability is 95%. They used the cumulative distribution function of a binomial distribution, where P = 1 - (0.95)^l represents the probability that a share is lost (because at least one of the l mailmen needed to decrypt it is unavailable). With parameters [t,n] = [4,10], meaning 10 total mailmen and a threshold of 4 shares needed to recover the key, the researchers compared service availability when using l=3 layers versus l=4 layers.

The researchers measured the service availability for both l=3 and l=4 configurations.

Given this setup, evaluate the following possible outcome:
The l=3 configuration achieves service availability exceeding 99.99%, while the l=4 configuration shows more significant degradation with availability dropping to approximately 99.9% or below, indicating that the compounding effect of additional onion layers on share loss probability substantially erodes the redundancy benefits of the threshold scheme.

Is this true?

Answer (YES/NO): NO